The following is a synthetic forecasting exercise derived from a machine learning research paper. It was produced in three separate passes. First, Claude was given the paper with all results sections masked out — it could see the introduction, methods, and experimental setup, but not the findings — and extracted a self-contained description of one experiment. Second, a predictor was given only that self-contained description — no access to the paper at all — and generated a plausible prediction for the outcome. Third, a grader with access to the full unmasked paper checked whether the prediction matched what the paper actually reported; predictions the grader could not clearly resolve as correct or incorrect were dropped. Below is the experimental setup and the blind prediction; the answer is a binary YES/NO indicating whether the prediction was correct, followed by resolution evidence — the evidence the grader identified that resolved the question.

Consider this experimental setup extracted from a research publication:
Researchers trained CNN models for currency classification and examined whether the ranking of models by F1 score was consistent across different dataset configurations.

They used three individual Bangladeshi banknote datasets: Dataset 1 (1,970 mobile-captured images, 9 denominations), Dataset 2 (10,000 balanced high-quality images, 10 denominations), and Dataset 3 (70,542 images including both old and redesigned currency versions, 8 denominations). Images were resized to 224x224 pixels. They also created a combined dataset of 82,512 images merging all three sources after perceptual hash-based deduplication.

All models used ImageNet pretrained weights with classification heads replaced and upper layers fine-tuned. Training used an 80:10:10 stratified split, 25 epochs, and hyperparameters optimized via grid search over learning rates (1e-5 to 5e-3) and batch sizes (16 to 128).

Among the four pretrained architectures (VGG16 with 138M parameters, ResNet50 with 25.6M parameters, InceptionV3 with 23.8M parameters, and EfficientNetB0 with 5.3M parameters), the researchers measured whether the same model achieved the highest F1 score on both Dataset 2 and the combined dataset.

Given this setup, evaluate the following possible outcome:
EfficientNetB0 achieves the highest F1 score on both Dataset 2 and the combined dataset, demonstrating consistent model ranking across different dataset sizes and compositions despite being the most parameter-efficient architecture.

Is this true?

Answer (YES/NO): NO